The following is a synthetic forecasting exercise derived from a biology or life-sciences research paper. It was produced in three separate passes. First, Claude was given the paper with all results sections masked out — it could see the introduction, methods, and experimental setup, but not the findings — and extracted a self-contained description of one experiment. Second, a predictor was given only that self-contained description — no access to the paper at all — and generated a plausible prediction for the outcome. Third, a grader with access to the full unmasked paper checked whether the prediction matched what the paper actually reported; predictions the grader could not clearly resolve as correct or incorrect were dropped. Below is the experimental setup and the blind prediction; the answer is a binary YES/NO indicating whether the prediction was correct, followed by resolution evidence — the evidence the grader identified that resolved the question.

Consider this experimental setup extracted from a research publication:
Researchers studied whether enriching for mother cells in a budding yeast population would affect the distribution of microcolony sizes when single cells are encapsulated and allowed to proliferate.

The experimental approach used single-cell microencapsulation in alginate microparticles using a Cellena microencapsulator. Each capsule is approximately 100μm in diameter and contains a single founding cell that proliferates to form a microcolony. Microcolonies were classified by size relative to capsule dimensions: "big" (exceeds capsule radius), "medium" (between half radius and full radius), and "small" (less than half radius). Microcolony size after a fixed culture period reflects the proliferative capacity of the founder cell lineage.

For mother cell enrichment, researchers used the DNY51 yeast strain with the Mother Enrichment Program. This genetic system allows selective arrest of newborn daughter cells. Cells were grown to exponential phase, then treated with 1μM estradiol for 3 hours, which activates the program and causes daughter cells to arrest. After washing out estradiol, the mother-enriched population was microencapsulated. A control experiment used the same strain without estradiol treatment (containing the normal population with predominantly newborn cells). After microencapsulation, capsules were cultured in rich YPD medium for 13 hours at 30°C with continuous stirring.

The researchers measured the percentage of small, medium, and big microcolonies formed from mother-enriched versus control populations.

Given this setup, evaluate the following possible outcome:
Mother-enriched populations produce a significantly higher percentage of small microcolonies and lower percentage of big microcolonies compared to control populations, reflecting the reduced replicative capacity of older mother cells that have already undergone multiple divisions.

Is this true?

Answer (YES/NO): NO